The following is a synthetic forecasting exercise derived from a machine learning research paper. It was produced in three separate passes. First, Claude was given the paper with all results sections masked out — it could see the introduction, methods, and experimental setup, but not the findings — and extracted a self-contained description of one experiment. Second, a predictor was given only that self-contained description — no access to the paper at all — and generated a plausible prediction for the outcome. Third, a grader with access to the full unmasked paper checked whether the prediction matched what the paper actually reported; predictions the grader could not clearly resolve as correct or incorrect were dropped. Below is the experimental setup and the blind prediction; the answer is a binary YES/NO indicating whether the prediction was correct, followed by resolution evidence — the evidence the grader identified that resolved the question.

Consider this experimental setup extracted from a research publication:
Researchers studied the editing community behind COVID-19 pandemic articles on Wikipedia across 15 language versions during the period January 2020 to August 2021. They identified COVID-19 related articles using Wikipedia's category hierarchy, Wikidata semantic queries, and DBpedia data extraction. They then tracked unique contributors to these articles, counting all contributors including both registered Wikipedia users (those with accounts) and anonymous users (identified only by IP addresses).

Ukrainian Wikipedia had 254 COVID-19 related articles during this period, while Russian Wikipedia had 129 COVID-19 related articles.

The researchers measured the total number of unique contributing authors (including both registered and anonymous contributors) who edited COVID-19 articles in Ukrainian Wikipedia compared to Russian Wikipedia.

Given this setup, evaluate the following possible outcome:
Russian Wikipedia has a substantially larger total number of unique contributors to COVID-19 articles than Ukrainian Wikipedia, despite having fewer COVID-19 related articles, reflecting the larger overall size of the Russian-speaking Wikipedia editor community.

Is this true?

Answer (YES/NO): YES